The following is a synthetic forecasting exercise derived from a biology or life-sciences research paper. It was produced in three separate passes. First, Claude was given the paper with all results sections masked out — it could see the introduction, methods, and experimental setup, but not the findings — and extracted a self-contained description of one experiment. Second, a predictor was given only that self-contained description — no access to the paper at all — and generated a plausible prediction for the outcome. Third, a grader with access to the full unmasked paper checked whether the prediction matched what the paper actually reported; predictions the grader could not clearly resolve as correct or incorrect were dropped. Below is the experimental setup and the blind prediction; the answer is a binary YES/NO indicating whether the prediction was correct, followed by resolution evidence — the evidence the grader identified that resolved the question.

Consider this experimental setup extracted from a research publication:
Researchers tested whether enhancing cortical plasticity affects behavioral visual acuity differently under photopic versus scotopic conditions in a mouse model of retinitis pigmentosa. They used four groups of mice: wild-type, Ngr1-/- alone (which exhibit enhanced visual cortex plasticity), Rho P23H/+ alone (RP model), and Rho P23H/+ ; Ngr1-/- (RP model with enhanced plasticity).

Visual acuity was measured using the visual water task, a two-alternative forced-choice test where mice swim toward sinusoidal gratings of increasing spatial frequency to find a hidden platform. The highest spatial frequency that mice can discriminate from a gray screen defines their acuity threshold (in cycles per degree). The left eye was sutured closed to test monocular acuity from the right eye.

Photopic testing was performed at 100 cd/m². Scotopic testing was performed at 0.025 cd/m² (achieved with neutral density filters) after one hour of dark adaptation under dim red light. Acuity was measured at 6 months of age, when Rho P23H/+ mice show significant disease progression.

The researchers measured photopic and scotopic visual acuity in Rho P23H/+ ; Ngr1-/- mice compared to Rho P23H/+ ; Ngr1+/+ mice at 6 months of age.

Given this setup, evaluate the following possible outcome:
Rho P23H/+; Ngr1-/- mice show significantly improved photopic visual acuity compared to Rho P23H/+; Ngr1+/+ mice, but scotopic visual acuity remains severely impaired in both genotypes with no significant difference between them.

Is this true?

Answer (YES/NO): NO